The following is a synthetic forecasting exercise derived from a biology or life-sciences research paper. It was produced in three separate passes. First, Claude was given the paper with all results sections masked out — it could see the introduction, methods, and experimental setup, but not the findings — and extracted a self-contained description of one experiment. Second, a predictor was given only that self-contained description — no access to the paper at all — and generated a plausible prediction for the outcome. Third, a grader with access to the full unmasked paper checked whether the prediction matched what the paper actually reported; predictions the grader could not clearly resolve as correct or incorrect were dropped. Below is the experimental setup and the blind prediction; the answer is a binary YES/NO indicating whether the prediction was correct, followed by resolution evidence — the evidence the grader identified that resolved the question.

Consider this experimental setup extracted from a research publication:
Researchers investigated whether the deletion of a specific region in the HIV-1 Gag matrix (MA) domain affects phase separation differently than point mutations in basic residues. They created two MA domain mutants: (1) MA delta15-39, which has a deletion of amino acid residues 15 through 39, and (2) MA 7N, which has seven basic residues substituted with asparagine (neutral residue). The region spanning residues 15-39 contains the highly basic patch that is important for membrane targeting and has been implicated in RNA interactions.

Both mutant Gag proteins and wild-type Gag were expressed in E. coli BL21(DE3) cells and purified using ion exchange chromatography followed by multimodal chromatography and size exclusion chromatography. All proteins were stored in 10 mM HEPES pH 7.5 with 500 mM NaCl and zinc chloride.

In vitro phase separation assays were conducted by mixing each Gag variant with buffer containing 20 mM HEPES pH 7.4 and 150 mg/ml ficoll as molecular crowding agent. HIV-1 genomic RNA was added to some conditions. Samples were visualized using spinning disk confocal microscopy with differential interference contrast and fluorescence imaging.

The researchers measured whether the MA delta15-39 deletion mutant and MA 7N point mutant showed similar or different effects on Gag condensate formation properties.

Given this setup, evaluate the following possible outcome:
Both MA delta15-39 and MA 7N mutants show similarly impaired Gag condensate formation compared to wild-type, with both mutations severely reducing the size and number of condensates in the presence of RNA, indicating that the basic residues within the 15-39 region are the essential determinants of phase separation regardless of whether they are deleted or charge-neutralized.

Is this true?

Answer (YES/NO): NO